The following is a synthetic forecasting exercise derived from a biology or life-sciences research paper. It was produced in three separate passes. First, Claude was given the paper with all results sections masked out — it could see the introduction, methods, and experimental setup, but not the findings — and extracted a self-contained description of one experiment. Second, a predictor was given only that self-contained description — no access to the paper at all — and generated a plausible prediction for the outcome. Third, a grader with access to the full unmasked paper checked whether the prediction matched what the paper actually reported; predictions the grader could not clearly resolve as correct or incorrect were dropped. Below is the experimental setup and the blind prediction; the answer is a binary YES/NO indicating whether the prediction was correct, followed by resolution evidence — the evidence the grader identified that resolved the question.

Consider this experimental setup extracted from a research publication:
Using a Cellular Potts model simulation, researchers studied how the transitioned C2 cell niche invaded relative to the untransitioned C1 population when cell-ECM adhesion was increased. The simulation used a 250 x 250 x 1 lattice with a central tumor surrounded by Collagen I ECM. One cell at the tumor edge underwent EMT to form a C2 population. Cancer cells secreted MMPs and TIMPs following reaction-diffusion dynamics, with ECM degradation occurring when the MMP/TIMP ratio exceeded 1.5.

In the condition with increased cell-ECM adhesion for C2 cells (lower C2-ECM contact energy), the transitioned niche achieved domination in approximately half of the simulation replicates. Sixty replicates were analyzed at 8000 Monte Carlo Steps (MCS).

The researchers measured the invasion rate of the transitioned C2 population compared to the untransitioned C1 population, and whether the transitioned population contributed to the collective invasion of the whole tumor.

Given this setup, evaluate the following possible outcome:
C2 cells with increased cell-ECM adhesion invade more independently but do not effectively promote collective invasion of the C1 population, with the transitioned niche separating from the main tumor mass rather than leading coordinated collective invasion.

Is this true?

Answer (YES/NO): NO